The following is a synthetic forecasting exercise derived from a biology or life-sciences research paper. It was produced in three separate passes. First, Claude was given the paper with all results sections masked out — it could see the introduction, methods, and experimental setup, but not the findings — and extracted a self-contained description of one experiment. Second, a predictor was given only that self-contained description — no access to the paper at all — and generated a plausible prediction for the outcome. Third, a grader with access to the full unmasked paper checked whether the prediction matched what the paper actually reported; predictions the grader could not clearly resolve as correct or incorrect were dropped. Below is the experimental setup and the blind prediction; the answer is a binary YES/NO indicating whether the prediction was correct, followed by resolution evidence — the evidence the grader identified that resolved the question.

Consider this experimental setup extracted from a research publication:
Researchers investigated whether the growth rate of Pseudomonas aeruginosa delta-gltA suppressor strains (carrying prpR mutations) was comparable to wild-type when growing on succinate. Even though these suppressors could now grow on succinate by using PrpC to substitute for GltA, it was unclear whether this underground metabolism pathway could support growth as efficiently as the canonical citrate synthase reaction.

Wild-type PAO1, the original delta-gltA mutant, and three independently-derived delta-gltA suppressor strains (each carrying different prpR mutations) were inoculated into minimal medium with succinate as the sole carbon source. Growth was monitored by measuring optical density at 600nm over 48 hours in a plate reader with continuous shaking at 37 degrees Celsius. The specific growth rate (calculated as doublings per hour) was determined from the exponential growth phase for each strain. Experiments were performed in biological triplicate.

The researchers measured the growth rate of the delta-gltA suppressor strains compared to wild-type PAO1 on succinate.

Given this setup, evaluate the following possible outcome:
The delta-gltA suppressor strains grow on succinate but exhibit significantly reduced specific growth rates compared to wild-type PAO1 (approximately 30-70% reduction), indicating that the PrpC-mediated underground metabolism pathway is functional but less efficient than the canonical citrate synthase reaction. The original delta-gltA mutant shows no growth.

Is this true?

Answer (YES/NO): NO